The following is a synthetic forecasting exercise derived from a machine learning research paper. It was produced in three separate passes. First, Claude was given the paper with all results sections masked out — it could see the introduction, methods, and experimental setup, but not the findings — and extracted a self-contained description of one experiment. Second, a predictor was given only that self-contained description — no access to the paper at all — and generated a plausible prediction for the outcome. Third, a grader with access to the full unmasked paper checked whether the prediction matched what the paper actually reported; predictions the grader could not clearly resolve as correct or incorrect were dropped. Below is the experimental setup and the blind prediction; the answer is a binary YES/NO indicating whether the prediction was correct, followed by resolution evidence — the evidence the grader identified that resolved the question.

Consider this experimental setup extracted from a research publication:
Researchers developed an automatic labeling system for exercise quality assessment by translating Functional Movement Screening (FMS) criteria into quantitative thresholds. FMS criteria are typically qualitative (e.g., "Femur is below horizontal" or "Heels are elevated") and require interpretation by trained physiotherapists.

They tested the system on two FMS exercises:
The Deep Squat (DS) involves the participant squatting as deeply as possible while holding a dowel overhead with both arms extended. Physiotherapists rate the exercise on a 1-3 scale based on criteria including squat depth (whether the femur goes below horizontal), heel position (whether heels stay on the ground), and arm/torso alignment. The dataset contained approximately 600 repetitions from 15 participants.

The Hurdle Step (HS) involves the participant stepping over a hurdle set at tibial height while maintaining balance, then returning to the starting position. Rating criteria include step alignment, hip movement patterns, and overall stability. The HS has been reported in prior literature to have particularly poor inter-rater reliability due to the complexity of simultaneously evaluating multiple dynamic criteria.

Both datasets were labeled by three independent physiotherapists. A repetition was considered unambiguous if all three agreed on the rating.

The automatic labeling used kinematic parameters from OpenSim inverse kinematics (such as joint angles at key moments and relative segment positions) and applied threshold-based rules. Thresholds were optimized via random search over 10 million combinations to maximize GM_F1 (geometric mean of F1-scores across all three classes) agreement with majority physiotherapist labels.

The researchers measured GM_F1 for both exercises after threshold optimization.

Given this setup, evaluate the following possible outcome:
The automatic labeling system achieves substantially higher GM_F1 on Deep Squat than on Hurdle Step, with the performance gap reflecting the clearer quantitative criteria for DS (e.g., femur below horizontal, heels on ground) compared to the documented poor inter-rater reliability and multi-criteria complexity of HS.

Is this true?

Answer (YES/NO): YES